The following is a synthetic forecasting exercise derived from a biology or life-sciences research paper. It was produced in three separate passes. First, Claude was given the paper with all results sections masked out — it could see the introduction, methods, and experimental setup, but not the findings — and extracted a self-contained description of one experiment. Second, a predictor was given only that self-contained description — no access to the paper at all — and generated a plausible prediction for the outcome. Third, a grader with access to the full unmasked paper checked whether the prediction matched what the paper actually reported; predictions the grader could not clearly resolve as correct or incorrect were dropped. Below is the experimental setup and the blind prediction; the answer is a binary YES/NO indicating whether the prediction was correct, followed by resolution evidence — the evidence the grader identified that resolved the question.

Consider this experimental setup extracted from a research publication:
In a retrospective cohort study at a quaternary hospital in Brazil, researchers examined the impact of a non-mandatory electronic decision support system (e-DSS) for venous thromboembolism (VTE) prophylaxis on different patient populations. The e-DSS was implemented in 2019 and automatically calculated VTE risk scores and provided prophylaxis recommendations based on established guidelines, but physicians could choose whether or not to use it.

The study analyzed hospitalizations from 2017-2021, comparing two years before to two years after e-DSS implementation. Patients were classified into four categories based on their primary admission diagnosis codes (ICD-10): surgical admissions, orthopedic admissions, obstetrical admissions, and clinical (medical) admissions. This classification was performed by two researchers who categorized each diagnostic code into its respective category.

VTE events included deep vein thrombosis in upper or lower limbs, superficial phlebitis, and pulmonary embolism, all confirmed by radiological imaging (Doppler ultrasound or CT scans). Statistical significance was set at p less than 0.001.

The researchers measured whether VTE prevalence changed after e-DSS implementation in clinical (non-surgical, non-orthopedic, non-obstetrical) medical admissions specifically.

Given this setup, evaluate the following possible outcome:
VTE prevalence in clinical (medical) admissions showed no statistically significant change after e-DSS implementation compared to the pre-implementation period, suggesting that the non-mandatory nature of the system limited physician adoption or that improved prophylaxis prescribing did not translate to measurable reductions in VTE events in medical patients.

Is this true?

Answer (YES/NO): NO